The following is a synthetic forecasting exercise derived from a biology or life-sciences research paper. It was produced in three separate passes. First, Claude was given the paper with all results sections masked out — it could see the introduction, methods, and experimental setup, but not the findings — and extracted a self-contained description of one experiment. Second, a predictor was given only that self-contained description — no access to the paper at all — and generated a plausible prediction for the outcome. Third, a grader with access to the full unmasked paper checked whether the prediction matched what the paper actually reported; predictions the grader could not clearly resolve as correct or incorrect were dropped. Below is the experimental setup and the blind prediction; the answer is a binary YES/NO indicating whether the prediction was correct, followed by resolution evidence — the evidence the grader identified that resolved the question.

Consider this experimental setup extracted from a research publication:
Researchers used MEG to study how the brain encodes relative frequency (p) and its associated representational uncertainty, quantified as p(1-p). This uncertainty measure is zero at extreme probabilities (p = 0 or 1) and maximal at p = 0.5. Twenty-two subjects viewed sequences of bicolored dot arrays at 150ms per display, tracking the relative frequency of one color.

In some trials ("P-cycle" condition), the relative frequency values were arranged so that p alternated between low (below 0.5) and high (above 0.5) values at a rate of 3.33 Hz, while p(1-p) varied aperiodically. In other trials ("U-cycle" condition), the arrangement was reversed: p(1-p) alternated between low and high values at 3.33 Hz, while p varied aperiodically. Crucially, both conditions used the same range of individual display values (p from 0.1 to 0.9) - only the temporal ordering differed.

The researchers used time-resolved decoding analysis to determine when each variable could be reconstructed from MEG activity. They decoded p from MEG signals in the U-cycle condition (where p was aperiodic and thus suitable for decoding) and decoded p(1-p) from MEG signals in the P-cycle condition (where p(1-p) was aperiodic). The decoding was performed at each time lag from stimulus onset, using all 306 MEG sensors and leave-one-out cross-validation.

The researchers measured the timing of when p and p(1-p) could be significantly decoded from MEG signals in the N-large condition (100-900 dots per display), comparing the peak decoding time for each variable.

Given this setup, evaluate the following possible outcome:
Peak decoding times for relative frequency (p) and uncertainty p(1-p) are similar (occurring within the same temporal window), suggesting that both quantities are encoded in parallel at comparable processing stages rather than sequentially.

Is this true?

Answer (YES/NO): NO